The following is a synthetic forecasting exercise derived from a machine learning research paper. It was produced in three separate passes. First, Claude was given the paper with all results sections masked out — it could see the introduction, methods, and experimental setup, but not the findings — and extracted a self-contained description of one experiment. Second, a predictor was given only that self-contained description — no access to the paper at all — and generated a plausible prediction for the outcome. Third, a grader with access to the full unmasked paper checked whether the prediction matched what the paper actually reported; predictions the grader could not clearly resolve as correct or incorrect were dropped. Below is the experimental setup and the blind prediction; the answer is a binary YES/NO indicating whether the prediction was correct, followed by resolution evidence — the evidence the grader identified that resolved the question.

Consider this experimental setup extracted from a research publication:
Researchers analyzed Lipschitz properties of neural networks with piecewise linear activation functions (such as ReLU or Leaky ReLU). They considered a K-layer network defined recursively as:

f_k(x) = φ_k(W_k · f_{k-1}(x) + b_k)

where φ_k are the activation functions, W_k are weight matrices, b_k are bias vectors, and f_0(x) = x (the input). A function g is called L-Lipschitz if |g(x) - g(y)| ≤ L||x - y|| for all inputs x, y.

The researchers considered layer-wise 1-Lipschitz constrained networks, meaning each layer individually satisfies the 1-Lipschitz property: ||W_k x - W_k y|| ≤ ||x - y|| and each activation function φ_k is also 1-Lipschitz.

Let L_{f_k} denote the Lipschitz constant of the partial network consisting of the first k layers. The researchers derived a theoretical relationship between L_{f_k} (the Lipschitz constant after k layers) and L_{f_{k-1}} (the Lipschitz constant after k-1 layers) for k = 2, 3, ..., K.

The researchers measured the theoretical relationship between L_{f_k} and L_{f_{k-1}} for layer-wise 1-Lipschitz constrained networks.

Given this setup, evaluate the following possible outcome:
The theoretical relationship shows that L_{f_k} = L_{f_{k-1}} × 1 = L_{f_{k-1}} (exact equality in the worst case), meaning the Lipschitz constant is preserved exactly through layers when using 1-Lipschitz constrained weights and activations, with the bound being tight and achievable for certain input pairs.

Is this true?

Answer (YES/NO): NO